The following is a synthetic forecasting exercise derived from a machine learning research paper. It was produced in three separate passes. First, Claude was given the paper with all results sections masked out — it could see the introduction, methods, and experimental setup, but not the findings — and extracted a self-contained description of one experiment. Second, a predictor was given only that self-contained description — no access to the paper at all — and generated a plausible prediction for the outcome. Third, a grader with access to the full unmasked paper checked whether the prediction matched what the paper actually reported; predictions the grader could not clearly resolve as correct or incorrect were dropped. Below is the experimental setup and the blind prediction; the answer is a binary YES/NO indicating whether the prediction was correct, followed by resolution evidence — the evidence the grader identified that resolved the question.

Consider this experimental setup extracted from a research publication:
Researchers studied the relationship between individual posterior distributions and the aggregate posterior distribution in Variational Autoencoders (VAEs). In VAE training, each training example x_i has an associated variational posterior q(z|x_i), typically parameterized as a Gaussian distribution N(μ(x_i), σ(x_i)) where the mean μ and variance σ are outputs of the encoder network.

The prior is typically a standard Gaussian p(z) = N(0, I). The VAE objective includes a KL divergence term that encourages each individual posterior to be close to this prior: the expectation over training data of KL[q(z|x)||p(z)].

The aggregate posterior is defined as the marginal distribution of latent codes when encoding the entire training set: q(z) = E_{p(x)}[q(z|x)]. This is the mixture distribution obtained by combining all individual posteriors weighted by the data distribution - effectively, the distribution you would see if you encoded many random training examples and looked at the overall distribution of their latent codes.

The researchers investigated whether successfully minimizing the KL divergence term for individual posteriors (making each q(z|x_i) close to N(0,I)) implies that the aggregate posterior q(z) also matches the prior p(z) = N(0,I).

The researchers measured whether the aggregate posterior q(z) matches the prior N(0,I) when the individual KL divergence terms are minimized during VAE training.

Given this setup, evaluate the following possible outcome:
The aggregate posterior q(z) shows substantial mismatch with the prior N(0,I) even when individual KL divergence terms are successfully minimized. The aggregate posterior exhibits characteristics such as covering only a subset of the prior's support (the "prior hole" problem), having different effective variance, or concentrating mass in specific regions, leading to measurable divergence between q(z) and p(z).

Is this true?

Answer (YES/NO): YES